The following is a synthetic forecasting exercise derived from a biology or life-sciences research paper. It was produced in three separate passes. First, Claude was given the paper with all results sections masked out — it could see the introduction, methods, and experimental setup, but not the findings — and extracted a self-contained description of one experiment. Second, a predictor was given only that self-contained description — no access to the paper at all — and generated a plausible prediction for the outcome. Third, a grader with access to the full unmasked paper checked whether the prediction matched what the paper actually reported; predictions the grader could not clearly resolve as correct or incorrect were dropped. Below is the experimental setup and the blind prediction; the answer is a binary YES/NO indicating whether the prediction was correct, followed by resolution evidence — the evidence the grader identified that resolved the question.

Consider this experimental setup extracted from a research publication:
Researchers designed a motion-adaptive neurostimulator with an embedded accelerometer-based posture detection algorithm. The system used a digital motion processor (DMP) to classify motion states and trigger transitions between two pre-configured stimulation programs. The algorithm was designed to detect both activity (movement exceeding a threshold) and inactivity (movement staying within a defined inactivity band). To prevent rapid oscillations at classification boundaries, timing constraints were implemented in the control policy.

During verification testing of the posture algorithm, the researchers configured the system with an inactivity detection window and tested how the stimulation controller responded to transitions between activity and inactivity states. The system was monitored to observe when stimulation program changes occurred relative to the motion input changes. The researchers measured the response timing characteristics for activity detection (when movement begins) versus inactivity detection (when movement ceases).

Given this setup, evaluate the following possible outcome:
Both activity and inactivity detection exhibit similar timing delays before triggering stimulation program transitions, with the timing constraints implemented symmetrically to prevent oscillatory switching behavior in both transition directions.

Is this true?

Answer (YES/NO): NO